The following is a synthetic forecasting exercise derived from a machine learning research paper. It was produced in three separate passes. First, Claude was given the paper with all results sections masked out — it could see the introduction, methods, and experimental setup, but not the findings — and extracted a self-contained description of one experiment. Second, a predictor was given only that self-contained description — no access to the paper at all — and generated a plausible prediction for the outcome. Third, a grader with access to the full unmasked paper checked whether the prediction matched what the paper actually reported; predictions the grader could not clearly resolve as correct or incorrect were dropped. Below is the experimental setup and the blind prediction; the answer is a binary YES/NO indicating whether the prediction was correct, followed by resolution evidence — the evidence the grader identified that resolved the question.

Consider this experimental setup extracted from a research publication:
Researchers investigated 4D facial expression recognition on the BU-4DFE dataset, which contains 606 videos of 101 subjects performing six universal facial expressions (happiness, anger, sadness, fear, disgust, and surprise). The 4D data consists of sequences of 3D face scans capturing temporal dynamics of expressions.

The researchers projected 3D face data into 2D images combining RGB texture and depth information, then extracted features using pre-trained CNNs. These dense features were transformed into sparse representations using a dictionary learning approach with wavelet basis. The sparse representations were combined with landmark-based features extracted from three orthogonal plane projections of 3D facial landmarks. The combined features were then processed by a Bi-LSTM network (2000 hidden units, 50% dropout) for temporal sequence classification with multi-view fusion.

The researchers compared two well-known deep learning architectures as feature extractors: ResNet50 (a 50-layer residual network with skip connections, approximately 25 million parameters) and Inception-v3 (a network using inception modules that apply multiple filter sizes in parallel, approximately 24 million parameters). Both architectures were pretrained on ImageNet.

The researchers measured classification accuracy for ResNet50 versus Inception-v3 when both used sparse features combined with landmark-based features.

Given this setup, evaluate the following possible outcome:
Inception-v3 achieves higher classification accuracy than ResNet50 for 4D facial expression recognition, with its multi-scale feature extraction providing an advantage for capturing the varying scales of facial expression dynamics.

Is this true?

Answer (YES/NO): NO